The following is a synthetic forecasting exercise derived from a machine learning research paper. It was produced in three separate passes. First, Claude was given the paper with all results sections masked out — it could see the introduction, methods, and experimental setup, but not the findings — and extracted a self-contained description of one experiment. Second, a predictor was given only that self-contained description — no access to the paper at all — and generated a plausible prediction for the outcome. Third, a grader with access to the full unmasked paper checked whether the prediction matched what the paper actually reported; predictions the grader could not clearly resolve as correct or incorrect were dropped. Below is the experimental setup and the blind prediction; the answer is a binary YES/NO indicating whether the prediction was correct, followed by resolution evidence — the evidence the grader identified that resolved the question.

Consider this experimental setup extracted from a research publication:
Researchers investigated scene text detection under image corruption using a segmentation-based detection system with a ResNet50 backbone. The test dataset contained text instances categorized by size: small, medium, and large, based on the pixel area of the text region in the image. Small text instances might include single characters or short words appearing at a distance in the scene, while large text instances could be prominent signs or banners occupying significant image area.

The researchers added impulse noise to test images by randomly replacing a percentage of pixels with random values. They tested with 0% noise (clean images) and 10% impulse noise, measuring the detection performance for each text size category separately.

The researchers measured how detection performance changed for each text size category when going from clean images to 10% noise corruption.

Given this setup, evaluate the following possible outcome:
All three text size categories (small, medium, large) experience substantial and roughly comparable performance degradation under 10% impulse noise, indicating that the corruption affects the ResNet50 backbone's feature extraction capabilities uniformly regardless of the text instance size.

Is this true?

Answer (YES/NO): NO